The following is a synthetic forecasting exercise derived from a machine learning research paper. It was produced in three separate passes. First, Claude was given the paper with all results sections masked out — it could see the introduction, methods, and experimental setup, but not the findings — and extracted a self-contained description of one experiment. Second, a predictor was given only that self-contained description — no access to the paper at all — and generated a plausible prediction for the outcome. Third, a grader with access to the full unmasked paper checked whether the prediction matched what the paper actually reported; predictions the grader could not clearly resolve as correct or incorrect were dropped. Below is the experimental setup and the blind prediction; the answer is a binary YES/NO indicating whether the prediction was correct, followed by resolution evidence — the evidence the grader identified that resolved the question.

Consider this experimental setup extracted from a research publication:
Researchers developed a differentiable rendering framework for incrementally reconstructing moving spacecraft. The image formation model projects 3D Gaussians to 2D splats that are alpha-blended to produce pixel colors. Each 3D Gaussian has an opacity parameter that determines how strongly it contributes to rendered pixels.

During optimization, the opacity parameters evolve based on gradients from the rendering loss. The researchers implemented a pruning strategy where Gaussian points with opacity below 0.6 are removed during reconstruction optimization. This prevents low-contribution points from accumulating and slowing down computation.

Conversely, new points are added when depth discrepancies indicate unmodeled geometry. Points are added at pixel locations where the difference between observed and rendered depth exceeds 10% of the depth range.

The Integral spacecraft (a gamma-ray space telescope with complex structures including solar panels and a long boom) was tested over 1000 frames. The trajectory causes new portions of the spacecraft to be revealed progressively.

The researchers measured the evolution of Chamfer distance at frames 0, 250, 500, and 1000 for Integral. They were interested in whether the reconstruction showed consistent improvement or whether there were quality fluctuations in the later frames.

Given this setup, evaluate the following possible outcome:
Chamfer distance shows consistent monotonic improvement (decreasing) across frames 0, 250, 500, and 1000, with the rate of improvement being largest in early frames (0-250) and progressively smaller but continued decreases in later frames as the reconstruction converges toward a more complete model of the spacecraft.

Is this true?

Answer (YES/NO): NO